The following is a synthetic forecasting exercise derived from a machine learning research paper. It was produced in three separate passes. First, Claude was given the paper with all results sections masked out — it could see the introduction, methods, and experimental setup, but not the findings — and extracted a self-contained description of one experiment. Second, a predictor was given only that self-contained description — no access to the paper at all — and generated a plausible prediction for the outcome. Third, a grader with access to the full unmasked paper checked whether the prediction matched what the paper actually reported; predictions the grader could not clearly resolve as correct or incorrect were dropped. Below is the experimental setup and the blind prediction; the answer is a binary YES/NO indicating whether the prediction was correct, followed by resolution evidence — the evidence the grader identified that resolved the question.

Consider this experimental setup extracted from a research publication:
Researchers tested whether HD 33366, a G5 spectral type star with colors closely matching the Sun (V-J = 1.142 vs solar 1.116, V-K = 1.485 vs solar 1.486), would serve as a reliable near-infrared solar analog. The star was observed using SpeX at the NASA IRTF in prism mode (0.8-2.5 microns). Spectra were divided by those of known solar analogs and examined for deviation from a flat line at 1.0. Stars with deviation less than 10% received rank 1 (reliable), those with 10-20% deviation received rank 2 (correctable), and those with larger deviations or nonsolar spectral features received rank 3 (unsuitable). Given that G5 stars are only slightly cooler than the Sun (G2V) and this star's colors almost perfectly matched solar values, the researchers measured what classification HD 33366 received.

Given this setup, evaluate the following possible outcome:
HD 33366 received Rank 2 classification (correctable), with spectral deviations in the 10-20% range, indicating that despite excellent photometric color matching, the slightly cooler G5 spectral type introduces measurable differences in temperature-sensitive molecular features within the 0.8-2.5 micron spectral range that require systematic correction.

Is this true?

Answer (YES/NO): NO